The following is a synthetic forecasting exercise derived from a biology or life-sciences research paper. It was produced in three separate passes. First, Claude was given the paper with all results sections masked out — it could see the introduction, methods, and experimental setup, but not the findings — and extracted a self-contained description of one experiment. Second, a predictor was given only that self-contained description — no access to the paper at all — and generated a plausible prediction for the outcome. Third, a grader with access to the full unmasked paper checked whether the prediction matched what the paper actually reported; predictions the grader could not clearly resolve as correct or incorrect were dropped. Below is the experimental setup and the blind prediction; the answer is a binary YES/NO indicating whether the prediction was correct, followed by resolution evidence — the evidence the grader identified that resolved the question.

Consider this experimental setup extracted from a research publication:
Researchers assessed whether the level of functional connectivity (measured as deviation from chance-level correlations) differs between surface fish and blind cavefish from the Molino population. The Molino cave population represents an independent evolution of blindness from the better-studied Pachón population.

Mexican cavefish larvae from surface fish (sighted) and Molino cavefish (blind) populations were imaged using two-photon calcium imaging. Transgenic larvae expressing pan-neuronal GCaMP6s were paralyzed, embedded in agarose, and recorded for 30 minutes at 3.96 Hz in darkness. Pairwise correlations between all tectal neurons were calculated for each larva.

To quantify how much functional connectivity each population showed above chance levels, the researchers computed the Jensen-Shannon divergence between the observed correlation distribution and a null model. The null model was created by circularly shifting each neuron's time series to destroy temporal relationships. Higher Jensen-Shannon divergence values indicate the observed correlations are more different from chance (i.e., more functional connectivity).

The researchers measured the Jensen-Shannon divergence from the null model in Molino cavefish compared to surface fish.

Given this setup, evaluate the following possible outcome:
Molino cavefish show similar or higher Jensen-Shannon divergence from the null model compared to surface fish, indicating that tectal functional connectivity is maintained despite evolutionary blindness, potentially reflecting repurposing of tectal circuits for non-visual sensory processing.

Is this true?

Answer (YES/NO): YES